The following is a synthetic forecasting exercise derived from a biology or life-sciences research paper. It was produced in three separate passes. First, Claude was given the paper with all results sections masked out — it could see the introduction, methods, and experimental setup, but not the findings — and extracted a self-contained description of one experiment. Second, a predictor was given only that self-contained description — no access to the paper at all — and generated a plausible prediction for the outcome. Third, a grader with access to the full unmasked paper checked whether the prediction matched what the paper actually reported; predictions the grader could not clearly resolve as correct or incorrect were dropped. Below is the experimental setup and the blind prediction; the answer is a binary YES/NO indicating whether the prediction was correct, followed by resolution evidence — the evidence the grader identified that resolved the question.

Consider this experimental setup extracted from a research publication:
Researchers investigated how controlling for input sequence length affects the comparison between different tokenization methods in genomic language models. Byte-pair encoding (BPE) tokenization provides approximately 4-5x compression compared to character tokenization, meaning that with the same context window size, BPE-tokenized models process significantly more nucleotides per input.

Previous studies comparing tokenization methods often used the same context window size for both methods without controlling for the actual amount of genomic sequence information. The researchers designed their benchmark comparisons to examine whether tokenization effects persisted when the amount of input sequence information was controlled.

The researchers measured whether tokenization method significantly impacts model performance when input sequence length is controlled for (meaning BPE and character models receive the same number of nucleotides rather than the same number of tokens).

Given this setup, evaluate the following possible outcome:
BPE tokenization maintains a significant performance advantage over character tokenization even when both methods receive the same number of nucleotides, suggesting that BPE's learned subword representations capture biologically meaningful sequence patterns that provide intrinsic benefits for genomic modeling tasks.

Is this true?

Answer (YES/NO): NO